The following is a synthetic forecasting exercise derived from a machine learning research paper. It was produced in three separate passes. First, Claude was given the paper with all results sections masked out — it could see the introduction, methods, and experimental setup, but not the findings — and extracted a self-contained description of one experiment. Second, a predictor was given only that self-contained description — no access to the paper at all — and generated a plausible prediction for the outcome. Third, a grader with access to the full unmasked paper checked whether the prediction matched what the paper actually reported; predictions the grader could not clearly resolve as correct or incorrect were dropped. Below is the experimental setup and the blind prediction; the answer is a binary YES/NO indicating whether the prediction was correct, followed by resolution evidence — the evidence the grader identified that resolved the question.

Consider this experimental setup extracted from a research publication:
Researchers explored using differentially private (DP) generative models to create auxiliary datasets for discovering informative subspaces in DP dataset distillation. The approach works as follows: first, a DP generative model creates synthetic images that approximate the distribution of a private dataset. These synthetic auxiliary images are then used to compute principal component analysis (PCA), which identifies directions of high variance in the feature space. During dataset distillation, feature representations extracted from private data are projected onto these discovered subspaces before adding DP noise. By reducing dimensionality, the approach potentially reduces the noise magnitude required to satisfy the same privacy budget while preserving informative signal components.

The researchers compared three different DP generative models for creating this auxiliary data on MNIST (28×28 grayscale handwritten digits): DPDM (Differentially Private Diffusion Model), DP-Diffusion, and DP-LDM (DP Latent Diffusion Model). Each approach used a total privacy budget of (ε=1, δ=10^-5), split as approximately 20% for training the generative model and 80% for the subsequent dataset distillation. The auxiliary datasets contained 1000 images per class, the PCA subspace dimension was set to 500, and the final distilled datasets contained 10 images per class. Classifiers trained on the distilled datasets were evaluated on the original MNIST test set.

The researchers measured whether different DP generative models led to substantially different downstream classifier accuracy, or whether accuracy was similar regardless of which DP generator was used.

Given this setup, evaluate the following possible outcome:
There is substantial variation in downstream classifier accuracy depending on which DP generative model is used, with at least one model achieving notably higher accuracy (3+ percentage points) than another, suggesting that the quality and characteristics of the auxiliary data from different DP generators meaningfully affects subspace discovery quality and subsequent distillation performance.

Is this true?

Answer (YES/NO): NO